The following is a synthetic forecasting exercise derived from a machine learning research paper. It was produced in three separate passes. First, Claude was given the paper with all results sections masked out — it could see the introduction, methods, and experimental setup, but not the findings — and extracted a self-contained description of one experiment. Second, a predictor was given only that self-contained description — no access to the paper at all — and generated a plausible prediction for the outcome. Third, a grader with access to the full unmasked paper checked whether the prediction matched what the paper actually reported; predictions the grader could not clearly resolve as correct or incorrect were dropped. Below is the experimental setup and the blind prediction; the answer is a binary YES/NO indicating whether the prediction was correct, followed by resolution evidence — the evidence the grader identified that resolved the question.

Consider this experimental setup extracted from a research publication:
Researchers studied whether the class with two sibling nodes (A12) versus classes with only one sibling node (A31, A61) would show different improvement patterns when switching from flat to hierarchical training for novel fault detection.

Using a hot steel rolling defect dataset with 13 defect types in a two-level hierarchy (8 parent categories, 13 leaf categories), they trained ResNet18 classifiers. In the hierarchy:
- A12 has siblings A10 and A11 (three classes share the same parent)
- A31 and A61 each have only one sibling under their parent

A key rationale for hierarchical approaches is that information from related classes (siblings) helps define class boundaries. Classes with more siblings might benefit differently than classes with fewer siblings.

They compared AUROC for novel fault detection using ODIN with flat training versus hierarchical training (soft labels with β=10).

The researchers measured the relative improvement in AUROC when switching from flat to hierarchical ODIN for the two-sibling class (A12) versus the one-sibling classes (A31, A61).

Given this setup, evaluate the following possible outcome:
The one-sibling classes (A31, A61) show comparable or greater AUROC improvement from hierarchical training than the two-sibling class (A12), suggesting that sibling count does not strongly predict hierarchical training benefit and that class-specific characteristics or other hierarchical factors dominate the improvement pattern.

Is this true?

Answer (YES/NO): YES